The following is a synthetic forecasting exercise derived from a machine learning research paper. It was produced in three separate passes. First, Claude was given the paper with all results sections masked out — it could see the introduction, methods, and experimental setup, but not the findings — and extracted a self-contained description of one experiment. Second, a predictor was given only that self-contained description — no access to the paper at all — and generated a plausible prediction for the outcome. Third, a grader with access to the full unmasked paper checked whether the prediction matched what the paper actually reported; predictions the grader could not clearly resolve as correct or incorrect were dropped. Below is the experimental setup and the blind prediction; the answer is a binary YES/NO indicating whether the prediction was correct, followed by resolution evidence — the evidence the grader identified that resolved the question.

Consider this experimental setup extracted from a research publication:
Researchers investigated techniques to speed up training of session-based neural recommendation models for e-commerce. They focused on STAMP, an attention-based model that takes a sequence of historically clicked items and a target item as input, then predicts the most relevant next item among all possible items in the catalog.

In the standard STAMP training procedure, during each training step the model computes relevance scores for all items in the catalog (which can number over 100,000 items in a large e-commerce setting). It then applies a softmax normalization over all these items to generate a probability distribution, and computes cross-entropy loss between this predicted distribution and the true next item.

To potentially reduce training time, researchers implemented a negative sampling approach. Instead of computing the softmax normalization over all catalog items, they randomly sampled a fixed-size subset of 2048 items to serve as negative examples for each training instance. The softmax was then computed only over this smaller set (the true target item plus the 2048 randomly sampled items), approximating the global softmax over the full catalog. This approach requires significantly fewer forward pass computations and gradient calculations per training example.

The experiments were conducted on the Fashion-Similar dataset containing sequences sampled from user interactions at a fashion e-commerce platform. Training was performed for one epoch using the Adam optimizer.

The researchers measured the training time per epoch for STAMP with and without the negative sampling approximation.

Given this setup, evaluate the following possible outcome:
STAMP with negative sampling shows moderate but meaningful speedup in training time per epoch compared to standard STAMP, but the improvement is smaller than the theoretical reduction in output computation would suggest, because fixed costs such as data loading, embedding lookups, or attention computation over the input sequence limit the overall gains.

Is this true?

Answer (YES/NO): NO